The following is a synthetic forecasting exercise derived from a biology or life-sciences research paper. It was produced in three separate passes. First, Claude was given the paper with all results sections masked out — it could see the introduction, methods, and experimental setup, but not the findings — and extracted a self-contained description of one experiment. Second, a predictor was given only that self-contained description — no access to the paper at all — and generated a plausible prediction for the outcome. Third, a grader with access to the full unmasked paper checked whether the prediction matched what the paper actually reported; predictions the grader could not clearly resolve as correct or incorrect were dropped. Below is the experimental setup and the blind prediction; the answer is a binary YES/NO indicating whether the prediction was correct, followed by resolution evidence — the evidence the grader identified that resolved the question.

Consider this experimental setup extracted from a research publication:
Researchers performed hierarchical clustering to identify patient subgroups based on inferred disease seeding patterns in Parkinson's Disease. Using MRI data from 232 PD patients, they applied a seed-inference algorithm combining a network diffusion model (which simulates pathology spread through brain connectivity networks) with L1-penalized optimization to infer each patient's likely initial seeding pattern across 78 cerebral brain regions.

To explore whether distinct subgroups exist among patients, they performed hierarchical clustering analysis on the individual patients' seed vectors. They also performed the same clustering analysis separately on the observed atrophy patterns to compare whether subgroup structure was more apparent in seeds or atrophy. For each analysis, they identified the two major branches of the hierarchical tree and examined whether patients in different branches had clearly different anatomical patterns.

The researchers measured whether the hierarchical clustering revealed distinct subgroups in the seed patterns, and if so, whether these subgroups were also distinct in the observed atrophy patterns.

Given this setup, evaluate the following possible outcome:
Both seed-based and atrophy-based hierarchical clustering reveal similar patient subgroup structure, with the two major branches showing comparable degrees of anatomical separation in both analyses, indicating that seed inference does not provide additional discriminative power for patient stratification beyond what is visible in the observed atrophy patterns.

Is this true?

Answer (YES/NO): NO